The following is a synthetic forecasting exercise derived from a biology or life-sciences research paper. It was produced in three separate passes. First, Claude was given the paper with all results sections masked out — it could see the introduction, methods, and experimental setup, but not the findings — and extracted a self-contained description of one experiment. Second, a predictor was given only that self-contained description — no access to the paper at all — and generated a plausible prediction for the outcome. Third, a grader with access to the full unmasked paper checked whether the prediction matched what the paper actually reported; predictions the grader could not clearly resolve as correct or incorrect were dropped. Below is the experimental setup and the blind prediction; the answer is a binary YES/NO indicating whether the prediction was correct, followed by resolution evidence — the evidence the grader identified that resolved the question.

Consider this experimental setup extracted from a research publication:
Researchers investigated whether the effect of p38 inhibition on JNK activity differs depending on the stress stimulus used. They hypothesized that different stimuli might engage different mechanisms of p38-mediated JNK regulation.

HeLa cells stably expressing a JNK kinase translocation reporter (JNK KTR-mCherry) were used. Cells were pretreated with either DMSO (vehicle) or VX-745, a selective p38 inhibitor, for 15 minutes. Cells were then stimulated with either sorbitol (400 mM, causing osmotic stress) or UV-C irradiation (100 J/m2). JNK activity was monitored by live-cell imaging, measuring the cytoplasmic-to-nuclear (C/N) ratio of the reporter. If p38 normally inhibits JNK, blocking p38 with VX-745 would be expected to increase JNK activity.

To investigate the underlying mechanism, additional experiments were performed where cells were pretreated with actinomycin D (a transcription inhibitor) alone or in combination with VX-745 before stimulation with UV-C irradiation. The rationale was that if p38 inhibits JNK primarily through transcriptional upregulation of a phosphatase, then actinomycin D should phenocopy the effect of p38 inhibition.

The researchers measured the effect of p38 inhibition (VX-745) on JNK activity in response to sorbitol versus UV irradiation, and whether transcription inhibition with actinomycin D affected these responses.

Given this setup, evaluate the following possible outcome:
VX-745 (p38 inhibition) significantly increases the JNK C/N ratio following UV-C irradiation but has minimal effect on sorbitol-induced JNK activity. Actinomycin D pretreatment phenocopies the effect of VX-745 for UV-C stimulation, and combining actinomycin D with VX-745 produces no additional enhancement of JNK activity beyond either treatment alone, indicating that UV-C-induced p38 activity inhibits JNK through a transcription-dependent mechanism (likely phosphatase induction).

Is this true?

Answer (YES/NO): NO